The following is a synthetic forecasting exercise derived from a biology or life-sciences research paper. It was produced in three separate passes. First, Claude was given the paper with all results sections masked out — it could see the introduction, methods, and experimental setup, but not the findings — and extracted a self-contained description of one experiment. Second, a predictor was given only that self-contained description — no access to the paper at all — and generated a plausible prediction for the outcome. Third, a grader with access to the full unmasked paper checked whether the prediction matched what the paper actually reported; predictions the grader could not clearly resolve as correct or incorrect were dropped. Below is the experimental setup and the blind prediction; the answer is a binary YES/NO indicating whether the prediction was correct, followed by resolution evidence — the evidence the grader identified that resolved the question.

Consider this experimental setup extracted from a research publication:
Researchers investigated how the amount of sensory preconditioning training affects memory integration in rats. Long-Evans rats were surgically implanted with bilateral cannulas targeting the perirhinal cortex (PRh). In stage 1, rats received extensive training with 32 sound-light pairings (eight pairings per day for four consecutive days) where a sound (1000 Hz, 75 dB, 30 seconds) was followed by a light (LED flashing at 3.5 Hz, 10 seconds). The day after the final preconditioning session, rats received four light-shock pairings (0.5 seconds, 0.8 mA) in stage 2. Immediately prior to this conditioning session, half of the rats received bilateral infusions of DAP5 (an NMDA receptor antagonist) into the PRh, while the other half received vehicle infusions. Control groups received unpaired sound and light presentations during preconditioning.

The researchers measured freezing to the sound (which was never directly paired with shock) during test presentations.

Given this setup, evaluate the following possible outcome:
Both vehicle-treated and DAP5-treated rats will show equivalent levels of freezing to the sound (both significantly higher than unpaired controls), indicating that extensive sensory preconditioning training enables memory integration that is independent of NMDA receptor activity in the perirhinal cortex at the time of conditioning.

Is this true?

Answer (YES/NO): YES